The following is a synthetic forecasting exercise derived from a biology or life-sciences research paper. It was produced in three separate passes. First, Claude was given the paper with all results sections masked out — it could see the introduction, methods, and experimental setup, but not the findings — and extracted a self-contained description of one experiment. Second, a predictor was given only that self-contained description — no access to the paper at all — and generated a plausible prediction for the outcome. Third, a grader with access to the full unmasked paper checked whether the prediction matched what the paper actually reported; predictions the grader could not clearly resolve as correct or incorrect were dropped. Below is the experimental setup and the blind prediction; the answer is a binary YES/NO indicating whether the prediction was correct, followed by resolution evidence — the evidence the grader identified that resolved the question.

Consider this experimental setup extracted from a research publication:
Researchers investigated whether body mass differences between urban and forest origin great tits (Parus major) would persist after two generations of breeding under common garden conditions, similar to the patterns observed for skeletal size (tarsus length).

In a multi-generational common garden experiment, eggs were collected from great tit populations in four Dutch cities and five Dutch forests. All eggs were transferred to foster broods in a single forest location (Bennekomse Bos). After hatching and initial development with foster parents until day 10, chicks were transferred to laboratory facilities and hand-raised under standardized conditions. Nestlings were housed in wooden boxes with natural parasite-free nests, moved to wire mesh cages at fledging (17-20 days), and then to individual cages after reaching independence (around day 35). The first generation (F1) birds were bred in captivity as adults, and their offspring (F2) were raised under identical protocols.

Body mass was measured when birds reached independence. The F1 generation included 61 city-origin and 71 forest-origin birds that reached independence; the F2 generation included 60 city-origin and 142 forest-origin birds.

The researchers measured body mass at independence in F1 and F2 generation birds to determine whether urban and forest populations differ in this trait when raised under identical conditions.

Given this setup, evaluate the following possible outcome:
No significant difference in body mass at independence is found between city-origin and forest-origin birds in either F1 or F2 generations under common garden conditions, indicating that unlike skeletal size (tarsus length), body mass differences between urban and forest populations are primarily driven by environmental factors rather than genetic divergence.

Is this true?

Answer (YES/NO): YES